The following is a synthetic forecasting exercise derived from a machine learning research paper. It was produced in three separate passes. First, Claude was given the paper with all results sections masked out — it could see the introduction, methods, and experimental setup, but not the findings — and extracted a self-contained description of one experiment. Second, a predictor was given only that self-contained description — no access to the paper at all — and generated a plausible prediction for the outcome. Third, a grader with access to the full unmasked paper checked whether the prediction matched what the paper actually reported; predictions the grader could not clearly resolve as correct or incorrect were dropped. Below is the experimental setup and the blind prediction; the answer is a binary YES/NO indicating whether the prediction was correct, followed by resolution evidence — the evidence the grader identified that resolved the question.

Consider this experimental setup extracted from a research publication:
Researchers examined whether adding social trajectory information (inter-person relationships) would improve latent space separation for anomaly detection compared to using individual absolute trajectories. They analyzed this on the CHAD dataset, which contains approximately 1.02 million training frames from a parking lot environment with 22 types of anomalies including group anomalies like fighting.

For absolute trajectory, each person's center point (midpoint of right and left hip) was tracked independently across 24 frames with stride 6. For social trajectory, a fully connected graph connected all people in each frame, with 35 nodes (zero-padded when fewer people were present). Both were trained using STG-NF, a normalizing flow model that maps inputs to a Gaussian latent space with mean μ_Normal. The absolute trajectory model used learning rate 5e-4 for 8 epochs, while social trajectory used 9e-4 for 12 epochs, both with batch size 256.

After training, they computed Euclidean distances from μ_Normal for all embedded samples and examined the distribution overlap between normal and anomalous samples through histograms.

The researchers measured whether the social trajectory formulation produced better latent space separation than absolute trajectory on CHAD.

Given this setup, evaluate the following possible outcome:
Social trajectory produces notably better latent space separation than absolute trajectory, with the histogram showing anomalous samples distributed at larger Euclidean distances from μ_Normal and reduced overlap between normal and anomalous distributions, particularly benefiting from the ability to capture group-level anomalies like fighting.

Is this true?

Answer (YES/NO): NO